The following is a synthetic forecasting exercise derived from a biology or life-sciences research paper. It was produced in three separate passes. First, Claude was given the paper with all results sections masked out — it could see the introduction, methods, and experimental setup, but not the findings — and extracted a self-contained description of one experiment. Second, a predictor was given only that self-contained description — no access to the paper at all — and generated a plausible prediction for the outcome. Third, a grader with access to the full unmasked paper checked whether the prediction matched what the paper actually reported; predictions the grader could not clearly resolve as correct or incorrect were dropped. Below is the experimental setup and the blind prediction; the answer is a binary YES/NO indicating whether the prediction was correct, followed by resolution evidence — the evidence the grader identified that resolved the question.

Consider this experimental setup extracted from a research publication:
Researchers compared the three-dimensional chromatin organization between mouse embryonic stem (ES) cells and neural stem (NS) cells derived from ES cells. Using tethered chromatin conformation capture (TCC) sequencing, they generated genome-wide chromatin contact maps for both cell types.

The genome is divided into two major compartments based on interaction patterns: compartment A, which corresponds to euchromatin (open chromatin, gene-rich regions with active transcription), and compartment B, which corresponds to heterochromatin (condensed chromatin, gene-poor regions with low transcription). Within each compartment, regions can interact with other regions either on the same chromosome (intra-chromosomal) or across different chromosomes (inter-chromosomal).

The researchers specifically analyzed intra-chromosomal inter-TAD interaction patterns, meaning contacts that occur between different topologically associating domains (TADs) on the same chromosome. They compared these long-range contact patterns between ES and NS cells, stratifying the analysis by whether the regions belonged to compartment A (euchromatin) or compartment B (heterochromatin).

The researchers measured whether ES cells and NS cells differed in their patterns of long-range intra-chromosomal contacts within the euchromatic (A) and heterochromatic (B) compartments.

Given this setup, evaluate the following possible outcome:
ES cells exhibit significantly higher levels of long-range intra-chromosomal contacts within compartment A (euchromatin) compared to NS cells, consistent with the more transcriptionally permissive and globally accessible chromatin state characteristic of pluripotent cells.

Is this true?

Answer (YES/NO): YES